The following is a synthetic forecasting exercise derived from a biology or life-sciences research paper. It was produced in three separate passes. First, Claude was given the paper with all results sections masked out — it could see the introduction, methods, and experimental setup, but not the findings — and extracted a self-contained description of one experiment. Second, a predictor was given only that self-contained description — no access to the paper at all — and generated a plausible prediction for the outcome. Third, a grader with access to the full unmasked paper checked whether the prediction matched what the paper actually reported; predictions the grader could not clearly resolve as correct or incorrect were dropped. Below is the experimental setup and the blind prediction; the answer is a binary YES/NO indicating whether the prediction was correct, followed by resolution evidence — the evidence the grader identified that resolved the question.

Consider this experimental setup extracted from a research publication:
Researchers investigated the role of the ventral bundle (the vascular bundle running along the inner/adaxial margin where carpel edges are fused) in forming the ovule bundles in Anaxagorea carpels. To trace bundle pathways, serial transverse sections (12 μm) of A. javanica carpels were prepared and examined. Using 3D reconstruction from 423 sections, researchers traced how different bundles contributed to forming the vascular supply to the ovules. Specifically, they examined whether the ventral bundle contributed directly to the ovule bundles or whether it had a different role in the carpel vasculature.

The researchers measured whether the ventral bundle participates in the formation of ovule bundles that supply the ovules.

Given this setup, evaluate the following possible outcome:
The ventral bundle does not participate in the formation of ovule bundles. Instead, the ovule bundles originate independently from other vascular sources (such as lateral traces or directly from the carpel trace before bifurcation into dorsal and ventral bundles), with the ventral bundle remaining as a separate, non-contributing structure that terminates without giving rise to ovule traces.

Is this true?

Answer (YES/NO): NO